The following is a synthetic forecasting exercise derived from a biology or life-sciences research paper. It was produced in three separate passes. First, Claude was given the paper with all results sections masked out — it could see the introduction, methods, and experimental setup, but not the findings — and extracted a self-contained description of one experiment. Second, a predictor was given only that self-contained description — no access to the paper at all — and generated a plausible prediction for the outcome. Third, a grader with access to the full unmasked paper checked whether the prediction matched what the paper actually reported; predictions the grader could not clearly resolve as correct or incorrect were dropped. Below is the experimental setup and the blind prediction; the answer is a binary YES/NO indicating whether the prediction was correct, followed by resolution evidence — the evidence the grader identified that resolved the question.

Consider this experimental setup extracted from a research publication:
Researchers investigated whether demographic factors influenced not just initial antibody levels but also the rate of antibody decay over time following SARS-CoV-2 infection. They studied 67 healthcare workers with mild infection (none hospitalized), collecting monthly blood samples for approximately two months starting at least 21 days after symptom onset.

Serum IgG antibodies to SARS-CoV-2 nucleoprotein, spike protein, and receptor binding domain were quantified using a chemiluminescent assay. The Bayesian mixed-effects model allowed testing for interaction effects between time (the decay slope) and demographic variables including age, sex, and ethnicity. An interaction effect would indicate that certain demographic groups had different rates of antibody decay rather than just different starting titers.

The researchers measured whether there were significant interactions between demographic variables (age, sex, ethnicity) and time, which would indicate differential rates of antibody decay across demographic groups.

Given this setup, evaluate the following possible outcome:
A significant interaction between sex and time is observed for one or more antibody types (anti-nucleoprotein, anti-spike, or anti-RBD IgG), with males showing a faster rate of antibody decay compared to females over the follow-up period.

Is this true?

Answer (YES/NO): NO